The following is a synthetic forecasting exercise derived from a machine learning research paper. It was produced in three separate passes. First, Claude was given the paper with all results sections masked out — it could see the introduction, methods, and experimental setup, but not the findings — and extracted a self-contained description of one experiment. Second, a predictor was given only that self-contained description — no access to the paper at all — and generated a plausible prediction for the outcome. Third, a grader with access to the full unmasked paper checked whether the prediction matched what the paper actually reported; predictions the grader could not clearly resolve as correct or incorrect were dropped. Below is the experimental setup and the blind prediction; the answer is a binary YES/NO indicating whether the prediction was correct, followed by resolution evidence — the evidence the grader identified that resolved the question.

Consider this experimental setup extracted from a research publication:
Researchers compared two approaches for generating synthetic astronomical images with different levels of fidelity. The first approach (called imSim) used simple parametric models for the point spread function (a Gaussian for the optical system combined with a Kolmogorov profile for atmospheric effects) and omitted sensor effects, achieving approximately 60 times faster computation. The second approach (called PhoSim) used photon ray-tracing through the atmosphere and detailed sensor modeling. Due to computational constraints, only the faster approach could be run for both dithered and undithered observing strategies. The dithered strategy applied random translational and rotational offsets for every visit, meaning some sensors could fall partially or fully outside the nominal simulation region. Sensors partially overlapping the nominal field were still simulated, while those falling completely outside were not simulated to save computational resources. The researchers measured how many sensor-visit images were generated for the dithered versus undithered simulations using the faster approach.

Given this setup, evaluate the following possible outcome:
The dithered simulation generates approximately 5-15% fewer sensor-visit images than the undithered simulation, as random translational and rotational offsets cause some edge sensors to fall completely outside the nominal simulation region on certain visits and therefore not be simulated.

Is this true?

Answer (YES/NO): NO